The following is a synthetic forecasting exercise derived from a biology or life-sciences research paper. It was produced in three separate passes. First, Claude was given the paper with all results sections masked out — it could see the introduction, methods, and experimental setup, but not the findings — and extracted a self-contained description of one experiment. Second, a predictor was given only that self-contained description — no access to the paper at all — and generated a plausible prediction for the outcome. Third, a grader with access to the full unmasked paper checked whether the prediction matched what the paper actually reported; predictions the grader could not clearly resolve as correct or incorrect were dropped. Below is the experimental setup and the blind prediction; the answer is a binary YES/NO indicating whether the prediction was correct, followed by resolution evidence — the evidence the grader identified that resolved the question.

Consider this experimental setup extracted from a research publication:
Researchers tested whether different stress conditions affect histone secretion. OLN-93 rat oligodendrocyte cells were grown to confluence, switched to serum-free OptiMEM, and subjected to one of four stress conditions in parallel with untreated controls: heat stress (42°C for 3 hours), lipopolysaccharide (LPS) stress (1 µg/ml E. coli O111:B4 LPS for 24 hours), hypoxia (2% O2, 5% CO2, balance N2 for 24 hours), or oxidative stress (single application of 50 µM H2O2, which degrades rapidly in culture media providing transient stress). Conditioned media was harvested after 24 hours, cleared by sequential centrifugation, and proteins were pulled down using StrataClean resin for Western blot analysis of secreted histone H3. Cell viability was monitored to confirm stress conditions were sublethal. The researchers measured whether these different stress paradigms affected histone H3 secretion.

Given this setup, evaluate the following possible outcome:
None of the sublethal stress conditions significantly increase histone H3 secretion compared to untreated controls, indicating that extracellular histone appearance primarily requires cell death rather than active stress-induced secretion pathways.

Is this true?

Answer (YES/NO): NO